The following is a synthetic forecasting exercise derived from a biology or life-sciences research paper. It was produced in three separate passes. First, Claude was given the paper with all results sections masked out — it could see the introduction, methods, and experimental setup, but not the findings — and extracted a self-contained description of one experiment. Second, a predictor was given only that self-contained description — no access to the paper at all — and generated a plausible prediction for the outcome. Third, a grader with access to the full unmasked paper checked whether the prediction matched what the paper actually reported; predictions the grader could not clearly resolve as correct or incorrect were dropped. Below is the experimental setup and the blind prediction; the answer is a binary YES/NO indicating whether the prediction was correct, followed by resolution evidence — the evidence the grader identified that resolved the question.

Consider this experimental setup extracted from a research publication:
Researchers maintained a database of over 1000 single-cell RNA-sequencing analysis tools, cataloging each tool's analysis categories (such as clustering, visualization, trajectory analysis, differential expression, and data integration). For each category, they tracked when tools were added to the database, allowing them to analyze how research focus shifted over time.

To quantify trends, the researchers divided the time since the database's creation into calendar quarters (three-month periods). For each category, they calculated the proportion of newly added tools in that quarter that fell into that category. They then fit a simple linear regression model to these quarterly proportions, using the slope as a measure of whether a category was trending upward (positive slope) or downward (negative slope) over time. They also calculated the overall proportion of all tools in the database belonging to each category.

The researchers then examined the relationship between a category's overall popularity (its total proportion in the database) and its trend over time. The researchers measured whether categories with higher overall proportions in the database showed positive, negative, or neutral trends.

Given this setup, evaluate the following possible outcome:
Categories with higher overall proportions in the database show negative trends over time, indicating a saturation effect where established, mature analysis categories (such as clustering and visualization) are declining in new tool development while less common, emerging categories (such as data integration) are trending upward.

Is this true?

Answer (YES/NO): YES